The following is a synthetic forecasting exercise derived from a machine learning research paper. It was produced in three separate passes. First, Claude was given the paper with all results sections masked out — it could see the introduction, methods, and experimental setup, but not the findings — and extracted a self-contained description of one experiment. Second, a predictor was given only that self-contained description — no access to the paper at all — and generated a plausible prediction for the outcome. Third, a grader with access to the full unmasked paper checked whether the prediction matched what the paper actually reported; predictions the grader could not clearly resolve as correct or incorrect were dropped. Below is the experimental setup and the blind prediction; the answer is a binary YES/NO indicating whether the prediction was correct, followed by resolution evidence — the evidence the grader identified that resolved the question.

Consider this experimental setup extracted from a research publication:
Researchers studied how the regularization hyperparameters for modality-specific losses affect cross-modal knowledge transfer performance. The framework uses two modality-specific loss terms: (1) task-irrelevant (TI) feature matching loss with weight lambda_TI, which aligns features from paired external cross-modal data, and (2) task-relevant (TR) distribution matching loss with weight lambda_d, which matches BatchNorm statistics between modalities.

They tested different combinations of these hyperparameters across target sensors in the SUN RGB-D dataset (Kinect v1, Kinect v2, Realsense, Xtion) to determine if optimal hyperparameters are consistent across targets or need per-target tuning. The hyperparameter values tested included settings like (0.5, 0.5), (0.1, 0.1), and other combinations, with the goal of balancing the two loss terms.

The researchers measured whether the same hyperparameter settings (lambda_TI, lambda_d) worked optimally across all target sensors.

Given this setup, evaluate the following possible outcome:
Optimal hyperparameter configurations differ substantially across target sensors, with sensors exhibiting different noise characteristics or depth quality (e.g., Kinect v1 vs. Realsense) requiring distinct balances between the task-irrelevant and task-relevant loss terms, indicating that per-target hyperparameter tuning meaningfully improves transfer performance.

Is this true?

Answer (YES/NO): NO